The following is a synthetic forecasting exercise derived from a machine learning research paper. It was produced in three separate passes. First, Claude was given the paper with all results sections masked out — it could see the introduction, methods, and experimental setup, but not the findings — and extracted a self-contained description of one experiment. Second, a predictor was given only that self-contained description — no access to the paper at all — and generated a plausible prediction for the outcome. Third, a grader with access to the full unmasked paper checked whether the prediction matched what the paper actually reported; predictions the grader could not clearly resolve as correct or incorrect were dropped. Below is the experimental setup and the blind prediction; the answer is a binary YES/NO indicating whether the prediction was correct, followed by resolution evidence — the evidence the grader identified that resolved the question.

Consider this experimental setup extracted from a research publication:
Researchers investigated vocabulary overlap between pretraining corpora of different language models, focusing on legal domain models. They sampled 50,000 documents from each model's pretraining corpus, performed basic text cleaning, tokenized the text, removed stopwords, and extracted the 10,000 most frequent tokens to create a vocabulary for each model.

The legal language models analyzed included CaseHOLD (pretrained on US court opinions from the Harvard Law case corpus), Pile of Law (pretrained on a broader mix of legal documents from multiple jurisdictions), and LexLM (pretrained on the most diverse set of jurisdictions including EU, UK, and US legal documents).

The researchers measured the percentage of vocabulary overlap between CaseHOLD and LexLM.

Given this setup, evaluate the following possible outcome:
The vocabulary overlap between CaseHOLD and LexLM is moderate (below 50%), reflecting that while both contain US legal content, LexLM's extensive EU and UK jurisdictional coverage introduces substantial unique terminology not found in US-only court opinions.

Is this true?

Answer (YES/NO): YES